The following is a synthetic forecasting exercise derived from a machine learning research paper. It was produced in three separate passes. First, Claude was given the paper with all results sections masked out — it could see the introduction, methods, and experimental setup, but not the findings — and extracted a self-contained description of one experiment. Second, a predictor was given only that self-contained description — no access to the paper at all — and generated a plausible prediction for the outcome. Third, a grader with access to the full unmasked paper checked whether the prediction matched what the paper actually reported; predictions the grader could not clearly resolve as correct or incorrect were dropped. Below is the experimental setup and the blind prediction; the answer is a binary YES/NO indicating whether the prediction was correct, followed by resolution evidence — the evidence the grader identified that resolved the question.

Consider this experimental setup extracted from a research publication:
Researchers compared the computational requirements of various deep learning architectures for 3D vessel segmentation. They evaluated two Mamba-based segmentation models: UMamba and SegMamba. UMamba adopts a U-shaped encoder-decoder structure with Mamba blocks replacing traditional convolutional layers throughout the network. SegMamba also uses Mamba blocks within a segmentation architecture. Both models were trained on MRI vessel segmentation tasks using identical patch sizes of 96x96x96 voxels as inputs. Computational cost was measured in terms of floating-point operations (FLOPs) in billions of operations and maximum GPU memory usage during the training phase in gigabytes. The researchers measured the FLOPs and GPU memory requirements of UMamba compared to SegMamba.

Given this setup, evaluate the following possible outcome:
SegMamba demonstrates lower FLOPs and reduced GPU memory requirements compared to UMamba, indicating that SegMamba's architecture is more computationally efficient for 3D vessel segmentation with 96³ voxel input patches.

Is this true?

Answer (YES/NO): YES